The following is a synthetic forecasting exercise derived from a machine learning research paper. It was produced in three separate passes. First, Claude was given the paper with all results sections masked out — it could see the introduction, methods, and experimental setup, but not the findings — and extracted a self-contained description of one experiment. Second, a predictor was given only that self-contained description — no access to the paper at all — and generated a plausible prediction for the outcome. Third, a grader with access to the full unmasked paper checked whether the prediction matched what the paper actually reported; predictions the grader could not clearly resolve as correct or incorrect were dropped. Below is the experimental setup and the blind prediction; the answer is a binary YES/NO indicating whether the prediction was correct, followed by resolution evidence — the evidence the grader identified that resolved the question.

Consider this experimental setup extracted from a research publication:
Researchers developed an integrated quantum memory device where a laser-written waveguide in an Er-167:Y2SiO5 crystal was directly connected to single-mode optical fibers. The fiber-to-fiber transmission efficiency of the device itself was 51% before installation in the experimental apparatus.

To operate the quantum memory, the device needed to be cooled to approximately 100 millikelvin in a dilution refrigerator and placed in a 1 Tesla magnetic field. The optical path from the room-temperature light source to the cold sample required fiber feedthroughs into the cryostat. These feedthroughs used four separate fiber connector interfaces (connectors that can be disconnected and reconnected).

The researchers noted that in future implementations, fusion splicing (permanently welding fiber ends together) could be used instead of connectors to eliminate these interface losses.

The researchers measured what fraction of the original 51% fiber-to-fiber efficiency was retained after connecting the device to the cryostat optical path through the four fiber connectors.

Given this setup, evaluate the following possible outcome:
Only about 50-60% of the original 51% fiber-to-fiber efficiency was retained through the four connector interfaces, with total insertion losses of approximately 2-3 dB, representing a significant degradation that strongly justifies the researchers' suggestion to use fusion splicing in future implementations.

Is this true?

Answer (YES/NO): NO